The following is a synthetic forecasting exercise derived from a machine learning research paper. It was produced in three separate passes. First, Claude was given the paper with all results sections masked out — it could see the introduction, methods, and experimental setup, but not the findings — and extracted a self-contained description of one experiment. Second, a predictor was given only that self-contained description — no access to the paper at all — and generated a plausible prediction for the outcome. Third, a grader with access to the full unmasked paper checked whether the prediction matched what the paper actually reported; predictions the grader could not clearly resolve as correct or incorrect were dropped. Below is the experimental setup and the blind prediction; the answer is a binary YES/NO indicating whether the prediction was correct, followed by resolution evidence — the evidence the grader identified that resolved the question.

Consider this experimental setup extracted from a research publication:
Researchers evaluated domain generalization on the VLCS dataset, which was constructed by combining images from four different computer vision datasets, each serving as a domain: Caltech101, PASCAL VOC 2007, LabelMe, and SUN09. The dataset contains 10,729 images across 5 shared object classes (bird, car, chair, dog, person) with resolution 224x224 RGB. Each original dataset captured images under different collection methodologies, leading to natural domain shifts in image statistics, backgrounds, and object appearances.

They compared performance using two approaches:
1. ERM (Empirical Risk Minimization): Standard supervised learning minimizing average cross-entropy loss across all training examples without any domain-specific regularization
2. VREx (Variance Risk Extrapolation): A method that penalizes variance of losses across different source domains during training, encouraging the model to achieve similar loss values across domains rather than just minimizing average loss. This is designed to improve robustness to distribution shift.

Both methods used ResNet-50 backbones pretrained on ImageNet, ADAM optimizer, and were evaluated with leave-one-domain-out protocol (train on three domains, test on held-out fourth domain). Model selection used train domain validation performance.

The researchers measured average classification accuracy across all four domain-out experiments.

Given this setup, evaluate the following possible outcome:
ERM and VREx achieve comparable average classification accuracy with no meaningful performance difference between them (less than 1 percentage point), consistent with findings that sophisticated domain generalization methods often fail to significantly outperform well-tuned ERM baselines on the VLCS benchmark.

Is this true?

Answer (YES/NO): YES